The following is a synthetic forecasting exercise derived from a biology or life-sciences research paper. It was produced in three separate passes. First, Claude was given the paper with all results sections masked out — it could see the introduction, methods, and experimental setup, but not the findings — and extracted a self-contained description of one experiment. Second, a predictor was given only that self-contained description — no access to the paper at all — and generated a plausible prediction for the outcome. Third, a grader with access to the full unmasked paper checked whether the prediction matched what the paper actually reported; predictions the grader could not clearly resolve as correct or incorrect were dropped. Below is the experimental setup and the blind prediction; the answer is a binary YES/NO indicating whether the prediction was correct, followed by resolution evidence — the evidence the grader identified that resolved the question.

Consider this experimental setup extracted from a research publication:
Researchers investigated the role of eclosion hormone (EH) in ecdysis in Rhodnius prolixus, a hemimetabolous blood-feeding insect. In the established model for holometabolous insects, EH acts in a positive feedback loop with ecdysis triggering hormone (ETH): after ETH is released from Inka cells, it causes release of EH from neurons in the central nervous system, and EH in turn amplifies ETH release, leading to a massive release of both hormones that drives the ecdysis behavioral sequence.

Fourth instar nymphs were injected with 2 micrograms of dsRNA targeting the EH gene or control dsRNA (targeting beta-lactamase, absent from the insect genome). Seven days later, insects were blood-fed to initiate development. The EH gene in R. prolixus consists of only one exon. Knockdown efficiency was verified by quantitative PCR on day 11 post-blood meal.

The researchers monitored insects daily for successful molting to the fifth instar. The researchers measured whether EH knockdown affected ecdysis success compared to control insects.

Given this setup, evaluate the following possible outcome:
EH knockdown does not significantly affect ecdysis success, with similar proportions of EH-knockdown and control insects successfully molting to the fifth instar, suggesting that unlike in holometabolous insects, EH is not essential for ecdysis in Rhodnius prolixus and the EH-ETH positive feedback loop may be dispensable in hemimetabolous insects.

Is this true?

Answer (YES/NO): YES